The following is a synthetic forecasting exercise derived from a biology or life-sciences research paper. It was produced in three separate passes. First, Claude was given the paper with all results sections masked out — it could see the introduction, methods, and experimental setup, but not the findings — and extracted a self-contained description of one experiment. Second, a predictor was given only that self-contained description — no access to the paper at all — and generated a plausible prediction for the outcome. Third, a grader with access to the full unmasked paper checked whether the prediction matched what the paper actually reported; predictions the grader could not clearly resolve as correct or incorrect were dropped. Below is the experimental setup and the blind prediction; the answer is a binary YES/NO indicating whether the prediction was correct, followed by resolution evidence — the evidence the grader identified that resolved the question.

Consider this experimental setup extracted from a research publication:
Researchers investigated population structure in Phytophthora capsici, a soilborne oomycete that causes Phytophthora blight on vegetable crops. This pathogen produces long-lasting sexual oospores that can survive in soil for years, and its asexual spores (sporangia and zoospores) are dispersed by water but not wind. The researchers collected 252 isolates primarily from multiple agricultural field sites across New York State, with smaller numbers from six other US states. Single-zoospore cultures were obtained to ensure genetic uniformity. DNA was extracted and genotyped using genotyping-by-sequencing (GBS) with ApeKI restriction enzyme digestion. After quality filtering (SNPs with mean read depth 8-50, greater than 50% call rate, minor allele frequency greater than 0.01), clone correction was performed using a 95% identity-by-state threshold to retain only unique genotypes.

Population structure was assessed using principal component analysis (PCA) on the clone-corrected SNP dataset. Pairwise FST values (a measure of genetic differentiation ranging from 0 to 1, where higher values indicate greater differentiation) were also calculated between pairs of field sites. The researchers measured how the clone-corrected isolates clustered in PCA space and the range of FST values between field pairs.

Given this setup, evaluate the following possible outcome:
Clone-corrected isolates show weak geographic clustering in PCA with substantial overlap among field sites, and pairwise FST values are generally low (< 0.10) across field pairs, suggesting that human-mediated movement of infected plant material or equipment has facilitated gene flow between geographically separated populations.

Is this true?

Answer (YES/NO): NO